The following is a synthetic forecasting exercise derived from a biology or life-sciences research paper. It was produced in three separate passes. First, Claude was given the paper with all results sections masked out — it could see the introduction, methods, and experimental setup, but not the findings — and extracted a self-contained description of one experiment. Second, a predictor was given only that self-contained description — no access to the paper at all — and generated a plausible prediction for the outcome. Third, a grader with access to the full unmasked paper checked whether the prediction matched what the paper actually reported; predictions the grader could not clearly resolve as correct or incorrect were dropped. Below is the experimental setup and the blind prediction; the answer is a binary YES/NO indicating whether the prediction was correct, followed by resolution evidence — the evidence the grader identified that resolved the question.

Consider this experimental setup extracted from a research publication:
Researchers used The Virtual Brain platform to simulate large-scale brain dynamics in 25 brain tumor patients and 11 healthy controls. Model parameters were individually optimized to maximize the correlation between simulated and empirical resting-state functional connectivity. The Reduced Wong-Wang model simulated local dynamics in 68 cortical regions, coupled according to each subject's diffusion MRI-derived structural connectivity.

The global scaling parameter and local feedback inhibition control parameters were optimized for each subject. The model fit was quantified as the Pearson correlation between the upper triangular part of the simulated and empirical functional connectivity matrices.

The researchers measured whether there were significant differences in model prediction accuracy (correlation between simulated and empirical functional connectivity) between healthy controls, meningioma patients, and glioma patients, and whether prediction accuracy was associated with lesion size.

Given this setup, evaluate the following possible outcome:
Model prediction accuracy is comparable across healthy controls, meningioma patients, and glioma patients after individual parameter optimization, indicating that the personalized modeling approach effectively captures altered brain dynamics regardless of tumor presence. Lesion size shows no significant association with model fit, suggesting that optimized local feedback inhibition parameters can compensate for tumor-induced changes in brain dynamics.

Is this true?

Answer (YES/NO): YES